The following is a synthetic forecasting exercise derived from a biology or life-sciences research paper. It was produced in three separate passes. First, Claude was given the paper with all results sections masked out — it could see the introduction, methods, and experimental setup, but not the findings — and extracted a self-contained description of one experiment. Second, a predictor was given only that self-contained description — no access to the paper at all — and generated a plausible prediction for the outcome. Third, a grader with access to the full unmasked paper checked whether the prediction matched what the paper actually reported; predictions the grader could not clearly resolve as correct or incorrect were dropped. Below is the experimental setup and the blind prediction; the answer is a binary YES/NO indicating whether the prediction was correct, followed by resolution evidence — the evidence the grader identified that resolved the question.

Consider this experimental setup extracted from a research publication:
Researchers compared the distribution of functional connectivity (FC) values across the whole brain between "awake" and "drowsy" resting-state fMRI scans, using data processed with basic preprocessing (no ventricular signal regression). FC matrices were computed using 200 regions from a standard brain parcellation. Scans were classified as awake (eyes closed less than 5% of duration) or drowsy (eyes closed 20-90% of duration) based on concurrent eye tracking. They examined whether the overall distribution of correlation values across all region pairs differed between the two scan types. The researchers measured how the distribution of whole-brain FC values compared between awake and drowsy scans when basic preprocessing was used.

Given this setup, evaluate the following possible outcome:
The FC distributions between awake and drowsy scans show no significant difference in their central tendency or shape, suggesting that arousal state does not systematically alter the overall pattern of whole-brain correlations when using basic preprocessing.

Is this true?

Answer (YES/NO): NO